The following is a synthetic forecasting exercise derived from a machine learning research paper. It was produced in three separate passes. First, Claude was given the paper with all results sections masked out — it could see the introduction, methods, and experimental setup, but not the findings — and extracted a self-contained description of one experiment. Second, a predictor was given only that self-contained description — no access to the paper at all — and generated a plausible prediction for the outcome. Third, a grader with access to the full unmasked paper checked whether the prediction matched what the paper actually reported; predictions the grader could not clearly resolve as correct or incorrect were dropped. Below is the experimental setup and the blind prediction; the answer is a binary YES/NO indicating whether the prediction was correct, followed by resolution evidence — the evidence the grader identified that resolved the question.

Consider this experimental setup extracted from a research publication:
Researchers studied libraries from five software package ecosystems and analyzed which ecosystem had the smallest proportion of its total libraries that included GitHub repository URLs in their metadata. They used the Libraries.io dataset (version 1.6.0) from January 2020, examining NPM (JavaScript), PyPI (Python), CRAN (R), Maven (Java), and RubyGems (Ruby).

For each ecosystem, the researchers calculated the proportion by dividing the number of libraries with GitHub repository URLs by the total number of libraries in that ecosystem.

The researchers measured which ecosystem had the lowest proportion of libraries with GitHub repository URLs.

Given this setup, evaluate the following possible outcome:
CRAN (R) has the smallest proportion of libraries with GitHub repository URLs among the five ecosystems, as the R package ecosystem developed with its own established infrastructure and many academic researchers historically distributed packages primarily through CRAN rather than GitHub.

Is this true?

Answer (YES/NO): NO